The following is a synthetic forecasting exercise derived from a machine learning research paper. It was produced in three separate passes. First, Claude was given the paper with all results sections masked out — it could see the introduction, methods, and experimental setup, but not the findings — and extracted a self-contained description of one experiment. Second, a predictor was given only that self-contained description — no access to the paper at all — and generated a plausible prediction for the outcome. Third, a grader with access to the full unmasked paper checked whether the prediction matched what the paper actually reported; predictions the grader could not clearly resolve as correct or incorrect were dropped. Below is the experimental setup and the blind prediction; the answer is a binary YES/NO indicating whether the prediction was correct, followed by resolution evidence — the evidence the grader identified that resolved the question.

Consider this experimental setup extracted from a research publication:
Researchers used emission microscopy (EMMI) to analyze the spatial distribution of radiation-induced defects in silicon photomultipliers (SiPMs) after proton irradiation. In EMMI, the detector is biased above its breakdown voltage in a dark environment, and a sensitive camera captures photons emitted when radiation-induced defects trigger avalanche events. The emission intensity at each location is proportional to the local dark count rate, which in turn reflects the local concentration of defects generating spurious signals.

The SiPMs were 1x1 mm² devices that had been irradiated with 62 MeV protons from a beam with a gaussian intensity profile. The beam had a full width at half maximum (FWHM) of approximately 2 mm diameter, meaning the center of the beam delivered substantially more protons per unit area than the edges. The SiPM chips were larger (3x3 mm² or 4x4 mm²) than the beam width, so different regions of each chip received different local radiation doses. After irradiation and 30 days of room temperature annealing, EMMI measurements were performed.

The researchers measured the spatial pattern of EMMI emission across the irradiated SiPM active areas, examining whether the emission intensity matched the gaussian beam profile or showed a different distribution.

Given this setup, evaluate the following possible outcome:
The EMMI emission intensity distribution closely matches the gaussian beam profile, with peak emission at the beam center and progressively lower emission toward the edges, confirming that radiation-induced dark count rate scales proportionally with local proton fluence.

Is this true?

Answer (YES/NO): YES